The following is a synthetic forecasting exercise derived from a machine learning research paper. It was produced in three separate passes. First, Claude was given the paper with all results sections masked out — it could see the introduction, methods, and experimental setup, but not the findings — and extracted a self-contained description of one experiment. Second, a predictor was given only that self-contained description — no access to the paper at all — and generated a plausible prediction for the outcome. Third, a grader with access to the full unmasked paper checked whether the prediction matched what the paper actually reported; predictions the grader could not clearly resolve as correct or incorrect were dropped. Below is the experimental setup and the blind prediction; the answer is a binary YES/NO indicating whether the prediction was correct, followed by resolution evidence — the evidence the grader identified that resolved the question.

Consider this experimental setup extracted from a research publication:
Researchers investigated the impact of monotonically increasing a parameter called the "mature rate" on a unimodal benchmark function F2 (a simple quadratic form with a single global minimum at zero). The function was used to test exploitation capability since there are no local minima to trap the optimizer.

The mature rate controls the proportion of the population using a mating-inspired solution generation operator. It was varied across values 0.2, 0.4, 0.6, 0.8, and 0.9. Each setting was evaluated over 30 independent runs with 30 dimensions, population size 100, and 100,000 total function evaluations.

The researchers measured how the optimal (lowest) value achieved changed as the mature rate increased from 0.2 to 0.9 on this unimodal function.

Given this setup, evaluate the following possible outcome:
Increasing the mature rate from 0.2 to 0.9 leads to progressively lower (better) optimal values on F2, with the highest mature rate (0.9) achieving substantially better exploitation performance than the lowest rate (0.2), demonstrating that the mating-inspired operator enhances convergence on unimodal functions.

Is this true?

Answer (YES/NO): NO